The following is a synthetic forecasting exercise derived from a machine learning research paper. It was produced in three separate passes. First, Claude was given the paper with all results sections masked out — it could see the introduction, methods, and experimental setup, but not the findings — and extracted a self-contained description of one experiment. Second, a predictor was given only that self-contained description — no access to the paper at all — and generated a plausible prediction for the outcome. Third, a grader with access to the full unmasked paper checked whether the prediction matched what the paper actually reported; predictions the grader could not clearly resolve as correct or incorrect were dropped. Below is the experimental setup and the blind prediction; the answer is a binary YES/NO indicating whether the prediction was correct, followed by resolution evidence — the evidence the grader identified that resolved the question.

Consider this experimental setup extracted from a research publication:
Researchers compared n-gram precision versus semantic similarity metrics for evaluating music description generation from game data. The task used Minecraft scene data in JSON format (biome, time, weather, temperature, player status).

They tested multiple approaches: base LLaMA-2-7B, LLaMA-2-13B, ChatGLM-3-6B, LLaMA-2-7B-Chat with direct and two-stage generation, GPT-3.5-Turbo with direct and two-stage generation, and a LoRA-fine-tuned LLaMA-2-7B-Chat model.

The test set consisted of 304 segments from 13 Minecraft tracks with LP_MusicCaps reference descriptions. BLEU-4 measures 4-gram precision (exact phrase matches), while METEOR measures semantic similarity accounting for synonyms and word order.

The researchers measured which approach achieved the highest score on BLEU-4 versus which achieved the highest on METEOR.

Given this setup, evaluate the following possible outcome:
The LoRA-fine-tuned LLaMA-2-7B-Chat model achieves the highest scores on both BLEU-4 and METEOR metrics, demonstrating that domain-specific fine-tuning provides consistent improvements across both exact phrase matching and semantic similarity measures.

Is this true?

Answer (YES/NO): NO